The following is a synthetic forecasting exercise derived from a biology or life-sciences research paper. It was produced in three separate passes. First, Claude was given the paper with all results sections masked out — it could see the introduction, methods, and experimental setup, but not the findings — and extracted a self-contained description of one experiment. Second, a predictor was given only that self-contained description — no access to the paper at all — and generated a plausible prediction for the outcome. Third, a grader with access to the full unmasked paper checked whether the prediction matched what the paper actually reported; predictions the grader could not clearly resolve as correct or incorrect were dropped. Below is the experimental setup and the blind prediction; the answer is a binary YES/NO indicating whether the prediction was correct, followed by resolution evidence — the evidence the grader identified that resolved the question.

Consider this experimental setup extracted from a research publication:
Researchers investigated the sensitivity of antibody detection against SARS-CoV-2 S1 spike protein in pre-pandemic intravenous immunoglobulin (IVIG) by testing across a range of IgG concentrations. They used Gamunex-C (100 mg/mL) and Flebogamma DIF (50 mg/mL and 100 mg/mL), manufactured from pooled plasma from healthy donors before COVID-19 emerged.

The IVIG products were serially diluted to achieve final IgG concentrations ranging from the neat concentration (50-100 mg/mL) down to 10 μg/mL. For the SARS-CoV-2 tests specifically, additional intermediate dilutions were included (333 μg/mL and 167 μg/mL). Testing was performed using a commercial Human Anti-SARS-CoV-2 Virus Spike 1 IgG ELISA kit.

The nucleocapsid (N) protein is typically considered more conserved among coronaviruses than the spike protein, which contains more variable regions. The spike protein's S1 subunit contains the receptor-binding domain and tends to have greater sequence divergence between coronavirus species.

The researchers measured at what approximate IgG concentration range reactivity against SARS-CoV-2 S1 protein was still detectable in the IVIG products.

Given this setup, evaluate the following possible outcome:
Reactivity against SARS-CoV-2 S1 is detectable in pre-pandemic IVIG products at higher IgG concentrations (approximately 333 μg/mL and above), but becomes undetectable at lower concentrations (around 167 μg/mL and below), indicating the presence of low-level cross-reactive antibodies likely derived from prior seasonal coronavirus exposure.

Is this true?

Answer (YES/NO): NO